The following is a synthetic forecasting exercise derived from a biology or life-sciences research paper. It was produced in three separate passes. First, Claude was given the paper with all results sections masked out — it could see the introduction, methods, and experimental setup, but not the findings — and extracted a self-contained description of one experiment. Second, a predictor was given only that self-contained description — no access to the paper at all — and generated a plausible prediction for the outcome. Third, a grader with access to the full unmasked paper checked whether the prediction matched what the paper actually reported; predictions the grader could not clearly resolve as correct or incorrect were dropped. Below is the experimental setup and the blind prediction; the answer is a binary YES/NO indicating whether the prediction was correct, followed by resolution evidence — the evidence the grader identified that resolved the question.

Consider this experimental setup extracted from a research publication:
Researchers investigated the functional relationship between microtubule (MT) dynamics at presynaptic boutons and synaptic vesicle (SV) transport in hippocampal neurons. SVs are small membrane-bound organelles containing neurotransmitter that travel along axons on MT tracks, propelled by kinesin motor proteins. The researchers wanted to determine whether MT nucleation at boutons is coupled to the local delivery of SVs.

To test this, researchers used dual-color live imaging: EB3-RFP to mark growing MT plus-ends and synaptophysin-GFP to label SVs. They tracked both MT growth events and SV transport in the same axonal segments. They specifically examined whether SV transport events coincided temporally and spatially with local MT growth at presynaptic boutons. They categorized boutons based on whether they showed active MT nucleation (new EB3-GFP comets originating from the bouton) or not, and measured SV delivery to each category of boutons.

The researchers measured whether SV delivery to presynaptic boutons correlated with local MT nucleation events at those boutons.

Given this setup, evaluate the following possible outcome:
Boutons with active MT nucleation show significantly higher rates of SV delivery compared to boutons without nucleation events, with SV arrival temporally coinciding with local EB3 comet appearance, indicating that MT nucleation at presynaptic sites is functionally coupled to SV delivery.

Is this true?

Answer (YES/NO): NO